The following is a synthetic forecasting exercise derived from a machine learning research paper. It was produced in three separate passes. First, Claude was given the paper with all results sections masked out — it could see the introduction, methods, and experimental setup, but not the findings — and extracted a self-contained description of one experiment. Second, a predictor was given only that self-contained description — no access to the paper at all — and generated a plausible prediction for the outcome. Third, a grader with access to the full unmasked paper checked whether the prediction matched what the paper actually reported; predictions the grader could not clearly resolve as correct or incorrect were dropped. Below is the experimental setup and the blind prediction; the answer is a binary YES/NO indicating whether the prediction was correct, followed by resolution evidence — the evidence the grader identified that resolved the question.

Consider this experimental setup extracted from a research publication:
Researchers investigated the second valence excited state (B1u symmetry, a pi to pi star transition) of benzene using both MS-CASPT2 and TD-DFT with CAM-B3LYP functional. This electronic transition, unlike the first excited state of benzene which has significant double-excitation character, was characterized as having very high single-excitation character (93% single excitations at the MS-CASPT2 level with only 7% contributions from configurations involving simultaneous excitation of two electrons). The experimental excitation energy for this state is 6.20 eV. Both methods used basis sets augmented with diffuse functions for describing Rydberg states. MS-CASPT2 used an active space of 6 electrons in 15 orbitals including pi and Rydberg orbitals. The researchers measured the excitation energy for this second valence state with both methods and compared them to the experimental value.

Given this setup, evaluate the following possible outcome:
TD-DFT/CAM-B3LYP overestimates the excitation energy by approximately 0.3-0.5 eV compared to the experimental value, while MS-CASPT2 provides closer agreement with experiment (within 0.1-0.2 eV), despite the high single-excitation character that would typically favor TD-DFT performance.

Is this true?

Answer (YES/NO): NO